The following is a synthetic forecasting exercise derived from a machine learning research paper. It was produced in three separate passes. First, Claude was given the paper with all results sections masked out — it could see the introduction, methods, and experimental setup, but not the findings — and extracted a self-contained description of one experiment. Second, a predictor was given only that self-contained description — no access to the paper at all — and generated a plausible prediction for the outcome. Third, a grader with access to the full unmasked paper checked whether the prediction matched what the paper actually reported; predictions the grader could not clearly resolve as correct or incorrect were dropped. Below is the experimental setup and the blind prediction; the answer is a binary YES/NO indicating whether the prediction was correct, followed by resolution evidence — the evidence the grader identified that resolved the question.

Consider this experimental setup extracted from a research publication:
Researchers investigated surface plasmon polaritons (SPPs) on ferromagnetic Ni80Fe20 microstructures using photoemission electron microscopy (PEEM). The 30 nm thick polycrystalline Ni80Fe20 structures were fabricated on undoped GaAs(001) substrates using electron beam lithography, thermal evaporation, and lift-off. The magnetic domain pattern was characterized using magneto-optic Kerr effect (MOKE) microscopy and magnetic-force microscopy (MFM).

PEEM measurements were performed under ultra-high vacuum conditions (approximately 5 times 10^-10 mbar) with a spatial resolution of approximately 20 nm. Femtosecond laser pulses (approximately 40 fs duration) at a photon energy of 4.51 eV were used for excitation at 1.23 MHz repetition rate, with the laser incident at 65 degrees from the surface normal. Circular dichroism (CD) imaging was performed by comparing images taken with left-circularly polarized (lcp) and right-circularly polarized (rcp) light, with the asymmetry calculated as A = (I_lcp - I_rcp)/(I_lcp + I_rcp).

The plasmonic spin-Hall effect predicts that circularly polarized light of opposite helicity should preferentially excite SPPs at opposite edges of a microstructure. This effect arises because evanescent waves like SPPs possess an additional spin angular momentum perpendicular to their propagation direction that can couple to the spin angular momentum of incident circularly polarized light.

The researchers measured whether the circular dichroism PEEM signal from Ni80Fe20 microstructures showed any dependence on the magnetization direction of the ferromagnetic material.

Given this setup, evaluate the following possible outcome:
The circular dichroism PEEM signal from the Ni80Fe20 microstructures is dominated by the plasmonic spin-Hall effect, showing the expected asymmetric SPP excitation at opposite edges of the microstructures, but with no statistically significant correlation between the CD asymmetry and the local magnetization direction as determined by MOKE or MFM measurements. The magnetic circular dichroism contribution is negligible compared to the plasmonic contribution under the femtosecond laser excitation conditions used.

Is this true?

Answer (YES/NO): YES